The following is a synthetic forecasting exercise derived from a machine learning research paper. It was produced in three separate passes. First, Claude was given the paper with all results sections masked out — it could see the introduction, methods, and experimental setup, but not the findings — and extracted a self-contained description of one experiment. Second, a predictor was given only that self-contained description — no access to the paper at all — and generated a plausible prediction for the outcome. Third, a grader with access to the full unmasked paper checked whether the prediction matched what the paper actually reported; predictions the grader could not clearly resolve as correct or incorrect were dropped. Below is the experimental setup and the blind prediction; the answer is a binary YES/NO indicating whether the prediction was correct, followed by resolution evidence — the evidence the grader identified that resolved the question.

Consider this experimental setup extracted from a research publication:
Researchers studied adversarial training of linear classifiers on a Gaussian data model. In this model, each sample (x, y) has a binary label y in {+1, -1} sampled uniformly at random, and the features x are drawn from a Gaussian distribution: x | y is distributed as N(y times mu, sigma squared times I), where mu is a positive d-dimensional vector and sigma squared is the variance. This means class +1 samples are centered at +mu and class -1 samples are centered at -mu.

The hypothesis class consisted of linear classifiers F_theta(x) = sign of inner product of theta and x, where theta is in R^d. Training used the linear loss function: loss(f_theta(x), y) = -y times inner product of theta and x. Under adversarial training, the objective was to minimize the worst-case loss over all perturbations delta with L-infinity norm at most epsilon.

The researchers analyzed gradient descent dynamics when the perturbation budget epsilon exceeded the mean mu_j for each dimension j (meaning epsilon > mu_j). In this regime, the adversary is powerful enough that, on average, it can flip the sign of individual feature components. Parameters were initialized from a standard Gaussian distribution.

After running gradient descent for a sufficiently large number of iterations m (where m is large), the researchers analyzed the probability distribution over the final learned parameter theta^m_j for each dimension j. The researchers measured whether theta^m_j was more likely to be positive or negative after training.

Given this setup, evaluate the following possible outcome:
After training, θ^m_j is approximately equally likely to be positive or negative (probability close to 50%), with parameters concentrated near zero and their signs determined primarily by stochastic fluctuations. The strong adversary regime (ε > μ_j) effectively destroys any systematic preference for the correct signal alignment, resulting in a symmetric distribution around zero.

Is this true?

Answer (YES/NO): NO